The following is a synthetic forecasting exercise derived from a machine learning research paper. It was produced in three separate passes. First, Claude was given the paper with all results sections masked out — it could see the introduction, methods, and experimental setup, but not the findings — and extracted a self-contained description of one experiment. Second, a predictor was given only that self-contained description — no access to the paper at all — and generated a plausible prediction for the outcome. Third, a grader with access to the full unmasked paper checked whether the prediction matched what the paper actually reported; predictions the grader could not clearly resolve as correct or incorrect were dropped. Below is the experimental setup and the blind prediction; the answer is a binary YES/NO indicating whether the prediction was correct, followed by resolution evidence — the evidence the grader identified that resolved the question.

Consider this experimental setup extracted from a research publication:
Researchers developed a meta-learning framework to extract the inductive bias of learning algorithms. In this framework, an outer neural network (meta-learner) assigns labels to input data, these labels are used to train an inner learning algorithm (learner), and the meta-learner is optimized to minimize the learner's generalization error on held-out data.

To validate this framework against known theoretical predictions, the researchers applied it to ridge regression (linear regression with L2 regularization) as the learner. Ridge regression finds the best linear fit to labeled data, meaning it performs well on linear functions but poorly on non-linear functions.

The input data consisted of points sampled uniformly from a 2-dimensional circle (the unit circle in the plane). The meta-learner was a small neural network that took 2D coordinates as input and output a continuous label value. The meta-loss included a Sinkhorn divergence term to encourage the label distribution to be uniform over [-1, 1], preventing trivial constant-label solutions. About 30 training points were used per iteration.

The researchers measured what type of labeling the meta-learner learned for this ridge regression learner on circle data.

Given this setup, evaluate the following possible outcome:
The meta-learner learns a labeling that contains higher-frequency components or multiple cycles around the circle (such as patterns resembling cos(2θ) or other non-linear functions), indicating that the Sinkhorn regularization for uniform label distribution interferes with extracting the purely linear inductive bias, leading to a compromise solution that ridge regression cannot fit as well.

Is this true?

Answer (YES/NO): NO